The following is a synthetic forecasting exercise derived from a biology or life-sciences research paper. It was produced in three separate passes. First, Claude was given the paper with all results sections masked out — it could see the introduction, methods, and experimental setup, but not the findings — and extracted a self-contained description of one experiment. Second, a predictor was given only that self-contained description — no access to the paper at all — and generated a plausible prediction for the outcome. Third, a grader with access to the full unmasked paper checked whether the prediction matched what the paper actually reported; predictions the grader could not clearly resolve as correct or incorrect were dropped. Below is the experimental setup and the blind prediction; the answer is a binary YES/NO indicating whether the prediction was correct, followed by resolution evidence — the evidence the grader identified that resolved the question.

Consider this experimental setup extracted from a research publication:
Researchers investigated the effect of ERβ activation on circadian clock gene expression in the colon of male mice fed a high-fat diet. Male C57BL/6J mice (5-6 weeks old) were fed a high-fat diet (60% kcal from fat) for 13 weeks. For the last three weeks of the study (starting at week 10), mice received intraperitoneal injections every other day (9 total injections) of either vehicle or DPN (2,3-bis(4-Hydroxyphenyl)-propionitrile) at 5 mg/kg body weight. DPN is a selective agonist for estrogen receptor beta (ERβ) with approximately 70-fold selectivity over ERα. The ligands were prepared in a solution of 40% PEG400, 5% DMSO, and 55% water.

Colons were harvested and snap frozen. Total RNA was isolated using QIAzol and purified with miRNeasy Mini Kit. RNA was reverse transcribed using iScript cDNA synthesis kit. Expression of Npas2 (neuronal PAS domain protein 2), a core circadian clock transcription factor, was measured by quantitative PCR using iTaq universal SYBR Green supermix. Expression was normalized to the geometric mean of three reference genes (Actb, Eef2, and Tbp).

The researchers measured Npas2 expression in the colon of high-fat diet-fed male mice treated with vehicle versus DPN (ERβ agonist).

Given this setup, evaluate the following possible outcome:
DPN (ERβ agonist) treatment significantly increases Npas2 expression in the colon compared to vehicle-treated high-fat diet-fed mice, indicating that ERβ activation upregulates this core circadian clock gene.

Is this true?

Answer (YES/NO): NO